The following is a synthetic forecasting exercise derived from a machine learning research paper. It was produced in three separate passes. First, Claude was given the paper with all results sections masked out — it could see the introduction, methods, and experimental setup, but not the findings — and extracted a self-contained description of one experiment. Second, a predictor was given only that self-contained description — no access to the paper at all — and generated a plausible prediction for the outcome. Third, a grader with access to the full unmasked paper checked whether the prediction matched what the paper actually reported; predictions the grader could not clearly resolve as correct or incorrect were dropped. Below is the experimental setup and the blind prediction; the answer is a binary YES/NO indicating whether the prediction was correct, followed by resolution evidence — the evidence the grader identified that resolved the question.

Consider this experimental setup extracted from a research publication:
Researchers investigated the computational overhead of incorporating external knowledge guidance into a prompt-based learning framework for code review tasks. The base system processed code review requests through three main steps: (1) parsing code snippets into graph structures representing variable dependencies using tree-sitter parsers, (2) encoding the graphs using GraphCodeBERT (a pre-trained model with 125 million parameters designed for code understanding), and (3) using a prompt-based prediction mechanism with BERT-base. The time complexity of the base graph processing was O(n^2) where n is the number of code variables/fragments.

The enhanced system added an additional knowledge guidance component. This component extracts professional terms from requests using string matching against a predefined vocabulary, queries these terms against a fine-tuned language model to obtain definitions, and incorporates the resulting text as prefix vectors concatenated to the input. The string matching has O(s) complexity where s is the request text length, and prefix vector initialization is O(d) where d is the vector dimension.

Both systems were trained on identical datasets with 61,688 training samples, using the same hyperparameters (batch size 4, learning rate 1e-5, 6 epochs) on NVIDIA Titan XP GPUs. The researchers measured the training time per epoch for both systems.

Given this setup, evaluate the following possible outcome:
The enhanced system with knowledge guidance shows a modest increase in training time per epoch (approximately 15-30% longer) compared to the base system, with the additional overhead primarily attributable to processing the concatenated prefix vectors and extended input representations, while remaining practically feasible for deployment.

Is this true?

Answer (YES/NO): NO